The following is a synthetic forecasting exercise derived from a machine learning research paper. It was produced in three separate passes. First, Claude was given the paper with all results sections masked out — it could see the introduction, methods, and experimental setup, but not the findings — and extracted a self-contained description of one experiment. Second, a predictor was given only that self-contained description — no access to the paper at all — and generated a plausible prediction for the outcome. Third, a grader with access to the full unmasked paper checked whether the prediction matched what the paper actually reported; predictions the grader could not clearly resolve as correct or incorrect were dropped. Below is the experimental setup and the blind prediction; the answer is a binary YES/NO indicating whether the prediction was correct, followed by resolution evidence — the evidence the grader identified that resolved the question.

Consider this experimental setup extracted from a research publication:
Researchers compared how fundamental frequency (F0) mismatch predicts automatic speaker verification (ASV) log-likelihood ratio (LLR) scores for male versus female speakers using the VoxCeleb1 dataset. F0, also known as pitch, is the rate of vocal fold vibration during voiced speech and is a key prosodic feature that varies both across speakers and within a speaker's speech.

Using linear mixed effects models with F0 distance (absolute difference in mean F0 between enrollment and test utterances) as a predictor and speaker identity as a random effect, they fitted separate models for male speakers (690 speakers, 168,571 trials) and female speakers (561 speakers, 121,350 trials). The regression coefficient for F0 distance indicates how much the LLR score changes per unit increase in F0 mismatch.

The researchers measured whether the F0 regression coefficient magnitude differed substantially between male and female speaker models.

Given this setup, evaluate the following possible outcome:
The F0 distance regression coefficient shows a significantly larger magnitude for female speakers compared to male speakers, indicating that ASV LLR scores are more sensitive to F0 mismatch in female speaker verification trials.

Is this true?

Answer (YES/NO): NO